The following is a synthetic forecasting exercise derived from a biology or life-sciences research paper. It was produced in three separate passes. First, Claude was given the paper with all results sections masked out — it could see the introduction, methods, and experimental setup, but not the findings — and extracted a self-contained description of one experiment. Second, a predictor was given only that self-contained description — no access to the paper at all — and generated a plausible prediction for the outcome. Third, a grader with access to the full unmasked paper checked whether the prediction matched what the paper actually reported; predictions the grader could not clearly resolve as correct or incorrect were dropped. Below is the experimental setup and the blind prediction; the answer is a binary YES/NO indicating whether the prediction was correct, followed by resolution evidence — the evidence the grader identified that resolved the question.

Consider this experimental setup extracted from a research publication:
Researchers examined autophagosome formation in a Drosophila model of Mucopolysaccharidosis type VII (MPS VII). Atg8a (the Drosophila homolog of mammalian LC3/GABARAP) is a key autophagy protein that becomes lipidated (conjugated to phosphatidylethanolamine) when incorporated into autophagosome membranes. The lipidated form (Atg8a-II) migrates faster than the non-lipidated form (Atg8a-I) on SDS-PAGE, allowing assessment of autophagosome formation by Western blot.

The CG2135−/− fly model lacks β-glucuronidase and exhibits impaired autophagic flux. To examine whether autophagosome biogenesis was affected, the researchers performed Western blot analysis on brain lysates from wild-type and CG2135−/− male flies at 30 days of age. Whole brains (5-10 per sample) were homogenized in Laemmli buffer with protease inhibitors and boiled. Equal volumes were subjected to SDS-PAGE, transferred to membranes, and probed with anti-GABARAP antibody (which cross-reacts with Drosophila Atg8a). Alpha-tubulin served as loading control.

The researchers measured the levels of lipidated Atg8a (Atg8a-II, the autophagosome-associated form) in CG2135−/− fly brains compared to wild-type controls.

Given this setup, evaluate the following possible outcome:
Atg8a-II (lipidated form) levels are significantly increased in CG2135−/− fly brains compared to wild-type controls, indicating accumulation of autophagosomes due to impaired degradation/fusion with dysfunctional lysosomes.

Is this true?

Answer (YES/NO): NO